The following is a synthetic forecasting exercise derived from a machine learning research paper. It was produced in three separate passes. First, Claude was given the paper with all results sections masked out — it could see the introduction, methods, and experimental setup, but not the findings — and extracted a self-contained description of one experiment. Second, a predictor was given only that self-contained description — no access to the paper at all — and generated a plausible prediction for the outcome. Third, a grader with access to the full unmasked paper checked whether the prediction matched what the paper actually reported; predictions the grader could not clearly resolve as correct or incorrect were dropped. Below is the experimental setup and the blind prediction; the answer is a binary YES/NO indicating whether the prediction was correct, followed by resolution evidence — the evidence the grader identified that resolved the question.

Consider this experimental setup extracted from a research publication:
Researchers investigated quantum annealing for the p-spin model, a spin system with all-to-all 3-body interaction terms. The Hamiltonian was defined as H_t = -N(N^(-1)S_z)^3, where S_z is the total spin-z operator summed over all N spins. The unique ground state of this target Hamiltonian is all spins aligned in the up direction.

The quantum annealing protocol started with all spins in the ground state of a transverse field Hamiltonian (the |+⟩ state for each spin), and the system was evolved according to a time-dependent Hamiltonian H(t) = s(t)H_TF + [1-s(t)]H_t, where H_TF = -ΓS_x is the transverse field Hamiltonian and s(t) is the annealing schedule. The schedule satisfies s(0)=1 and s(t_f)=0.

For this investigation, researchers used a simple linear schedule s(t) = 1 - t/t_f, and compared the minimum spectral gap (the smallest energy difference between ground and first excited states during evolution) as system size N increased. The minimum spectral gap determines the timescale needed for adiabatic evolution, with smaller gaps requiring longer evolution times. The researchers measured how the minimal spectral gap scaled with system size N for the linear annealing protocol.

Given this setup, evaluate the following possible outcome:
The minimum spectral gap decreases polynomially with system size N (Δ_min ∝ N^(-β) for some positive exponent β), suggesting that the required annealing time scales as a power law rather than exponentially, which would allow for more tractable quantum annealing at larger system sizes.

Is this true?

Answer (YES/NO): NO